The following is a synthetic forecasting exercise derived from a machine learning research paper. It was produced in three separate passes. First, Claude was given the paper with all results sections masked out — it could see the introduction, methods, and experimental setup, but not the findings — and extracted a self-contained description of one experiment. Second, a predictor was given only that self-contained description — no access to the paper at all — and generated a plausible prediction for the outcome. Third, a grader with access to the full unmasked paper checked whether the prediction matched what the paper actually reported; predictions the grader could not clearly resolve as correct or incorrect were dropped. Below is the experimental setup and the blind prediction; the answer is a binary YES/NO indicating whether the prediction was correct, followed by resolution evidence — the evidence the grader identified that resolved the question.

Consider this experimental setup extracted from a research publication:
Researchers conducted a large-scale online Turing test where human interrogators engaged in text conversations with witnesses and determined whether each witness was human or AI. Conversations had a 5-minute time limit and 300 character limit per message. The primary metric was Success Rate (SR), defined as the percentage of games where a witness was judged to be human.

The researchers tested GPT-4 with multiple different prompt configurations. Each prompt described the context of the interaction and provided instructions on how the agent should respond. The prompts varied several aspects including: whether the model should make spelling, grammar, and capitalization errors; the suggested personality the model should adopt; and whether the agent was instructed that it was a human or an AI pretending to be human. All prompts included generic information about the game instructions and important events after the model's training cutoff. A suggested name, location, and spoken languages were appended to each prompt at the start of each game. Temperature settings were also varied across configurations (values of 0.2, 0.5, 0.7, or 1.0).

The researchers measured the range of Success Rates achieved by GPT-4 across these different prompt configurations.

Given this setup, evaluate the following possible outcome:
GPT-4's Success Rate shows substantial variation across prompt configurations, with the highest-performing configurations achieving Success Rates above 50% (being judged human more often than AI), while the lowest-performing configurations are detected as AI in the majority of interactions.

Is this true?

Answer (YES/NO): NO